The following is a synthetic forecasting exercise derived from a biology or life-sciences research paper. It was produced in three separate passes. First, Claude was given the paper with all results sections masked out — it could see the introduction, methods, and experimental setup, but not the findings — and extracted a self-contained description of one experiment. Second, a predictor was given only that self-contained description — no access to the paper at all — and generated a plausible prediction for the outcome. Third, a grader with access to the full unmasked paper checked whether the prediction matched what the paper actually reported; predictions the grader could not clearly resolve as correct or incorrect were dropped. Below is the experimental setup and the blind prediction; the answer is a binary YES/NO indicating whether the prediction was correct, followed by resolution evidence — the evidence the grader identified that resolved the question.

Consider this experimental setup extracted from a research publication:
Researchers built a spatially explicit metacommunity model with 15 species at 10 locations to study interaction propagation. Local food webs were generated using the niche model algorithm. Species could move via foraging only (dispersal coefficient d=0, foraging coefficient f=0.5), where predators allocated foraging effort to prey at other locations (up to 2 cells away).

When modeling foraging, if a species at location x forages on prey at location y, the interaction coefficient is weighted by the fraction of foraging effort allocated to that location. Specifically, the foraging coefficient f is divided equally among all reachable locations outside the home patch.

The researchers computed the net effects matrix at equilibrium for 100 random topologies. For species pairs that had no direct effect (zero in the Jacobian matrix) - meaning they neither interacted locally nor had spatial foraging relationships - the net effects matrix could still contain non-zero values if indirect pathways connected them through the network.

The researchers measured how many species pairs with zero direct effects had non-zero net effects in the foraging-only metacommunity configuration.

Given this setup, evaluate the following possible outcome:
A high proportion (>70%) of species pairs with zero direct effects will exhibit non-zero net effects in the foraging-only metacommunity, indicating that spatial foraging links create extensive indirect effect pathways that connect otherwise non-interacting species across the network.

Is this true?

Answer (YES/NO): YES